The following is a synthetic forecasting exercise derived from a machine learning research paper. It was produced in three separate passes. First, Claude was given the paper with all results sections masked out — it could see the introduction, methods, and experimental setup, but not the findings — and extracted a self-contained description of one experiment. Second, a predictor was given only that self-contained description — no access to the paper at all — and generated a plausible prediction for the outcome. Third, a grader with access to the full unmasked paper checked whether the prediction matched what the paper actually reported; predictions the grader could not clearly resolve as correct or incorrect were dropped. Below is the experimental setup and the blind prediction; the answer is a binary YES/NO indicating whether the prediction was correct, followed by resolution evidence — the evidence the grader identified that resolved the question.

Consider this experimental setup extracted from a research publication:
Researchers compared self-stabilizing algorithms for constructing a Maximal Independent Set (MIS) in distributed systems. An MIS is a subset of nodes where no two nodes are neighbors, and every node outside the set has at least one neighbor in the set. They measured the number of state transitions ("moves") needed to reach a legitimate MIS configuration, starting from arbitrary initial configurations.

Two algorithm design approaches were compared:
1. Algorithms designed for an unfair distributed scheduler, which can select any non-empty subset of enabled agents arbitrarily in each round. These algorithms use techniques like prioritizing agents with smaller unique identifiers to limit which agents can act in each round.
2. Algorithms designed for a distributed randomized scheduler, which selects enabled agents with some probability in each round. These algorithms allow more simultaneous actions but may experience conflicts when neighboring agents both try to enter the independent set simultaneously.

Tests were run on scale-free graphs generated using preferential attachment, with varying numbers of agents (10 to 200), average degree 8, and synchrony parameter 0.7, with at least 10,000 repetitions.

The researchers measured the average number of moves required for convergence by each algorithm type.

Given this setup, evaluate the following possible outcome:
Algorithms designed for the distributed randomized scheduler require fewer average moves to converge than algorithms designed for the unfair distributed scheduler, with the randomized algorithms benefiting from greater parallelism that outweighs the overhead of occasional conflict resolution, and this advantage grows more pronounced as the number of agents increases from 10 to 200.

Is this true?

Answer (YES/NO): NO